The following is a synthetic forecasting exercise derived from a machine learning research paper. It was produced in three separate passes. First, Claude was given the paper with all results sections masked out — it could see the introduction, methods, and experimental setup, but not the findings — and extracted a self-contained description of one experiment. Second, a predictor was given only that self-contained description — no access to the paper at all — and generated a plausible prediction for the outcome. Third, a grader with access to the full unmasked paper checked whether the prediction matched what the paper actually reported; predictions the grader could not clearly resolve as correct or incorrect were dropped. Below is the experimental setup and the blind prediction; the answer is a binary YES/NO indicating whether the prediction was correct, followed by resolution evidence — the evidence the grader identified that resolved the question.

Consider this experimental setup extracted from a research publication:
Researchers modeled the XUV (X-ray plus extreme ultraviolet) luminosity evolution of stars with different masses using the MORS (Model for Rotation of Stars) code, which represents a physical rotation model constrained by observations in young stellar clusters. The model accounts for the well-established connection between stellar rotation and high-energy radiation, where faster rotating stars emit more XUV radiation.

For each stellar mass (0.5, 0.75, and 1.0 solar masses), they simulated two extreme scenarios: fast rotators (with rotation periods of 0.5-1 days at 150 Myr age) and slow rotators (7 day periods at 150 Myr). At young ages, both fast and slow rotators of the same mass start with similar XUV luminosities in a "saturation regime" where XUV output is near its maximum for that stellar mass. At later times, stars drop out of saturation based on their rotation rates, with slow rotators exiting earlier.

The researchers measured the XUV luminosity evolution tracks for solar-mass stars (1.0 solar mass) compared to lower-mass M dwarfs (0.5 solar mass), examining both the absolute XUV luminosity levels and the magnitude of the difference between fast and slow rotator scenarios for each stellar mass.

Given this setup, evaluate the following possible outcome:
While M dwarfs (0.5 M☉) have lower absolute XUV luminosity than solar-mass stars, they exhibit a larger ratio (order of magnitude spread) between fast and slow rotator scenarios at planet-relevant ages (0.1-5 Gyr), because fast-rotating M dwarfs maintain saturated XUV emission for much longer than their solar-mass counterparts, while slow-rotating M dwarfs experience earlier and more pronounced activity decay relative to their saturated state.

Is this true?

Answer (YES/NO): NO